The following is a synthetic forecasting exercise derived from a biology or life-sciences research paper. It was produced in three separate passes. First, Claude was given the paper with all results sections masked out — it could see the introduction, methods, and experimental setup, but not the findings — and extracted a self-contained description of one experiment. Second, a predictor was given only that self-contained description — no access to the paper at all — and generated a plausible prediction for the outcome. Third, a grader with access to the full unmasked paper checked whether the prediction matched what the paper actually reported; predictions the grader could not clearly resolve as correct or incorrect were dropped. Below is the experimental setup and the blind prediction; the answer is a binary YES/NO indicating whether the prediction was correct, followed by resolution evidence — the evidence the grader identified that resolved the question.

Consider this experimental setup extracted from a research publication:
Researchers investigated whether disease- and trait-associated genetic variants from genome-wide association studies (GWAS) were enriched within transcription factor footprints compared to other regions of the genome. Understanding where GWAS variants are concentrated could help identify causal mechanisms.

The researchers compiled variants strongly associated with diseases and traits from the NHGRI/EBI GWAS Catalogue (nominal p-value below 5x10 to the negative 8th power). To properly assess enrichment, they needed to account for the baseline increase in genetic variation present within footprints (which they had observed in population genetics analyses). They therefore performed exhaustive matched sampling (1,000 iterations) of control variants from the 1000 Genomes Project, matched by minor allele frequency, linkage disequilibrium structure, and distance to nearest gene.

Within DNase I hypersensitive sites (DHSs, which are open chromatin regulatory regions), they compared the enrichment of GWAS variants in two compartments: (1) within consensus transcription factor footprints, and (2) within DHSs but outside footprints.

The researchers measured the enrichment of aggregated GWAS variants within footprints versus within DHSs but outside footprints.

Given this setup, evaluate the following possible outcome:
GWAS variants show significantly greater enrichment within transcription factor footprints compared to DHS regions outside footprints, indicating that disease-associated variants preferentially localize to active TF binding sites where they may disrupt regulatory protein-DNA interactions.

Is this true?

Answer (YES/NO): YES